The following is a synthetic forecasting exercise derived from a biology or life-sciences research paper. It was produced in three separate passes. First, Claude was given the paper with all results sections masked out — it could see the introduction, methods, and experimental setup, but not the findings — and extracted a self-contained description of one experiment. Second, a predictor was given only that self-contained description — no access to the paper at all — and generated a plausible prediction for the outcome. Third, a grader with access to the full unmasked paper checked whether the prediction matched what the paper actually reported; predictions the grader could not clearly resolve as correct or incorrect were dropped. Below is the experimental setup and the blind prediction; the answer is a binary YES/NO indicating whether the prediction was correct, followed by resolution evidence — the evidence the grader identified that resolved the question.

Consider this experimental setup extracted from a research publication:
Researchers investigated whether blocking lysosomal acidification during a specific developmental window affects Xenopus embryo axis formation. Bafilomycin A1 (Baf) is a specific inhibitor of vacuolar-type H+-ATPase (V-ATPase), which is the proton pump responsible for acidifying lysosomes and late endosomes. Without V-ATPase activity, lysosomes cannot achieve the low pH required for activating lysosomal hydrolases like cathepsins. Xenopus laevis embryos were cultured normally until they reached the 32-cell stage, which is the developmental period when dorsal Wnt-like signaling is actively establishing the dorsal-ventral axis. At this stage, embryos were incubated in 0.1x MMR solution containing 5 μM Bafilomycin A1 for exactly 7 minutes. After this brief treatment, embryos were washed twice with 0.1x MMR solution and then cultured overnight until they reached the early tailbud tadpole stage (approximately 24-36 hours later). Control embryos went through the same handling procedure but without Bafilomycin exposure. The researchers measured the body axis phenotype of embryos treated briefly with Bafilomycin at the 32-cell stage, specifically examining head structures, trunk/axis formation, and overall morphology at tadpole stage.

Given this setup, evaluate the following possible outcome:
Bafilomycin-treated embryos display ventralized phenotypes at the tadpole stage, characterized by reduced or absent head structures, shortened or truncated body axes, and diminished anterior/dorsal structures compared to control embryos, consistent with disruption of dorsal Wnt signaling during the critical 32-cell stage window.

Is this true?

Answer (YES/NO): YES